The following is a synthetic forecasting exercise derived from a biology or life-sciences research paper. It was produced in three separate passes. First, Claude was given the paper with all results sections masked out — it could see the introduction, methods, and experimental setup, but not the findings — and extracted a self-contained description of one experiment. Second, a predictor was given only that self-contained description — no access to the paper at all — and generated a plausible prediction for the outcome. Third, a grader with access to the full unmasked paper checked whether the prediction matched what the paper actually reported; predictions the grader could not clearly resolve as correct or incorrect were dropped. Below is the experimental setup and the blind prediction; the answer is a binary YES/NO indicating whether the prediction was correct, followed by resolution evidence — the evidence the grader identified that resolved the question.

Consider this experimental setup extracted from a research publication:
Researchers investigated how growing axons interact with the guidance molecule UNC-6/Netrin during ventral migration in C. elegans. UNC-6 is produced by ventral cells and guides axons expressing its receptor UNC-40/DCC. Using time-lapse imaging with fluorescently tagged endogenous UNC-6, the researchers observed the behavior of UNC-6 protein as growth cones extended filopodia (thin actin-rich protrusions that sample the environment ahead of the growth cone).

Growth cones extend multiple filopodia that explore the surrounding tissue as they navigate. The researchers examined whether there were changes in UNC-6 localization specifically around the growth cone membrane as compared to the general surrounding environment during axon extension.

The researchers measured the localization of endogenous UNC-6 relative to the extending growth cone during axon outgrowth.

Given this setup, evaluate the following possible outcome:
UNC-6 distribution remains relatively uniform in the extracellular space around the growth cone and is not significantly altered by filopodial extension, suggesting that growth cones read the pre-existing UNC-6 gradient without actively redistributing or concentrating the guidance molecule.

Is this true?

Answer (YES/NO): NO